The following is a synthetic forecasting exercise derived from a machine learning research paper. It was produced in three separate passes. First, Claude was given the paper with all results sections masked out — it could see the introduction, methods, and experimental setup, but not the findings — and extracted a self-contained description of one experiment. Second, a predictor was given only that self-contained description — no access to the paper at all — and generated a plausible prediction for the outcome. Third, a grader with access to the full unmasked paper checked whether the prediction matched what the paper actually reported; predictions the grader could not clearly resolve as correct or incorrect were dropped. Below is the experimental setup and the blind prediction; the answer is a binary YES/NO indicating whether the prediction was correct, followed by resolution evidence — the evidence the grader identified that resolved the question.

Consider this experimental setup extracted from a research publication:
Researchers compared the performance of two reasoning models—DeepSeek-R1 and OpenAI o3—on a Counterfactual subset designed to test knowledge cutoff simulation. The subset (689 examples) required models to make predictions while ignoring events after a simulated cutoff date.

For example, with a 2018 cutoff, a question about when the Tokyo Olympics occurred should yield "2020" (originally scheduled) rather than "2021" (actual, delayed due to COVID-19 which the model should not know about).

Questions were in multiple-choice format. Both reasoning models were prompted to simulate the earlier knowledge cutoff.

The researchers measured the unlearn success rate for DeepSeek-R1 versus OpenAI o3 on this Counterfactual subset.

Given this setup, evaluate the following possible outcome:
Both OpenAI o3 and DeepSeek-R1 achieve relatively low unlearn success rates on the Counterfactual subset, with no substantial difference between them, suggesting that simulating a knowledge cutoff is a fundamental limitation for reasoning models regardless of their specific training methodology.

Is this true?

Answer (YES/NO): NO